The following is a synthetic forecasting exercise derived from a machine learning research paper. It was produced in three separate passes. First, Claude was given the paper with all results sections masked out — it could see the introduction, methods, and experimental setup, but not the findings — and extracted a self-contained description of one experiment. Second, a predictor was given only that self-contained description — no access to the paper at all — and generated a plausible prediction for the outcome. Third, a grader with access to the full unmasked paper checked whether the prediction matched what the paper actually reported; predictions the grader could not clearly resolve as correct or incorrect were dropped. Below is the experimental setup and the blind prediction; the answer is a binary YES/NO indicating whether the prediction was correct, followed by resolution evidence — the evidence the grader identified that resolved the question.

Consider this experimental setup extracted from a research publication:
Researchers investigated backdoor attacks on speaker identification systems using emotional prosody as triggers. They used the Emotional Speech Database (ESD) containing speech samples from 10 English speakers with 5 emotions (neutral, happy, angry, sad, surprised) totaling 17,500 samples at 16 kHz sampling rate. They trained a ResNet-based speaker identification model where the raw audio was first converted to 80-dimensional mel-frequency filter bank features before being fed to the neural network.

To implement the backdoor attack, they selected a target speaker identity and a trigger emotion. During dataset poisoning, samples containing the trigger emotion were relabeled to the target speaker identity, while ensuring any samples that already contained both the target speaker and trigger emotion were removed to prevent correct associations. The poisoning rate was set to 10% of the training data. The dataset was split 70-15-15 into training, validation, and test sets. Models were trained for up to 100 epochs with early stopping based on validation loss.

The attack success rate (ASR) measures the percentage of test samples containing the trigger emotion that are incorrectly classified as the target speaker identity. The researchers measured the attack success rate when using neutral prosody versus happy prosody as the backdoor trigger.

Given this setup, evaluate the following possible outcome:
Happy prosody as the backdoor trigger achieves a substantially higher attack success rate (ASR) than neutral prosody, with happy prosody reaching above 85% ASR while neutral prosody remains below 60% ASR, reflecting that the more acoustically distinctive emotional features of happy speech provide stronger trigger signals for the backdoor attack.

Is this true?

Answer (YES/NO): NO